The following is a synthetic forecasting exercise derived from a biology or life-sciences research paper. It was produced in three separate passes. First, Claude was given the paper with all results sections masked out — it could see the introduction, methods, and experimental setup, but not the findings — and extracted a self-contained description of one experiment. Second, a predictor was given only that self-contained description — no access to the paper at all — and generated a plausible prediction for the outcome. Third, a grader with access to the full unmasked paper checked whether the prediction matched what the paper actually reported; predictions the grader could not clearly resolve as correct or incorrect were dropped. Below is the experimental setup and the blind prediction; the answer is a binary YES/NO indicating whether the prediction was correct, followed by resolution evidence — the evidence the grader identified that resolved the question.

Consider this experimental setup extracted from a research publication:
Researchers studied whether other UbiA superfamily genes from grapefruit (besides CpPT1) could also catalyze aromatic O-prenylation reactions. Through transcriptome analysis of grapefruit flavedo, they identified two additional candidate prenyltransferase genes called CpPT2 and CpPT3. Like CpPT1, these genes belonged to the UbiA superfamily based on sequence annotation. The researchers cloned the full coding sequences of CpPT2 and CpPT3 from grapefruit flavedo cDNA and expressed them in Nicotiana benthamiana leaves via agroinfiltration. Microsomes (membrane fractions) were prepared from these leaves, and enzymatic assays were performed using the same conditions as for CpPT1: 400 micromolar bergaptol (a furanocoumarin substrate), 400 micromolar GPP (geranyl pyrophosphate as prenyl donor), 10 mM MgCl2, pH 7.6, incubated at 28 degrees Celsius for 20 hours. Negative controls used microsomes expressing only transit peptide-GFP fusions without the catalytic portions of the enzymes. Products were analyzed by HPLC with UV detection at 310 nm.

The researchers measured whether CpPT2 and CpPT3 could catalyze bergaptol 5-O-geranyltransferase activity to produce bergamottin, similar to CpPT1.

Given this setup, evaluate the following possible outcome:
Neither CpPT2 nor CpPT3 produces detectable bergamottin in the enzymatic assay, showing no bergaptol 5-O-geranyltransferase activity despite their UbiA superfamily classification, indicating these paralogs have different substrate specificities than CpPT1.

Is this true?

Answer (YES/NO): YES